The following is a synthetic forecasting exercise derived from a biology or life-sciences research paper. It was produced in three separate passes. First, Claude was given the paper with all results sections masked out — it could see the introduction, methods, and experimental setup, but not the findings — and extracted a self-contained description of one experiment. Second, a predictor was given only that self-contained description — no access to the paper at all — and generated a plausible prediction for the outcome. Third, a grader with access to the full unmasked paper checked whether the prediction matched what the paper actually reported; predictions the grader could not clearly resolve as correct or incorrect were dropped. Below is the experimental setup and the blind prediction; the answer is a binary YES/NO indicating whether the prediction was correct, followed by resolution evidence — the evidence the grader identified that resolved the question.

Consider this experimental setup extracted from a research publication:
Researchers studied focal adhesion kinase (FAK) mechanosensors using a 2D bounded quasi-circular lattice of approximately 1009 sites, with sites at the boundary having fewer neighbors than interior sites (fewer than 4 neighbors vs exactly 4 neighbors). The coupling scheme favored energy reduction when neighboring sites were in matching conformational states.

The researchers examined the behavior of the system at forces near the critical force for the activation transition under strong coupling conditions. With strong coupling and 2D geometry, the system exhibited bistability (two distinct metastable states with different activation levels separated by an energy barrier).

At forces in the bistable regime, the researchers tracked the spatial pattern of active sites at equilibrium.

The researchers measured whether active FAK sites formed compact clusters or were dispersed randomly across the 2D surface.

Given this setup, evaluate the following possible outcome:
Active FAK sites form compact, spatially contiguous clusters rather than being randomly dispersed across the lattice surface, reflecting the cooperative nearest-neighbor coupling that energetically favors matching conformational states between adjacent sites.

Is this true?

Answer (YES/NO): YES